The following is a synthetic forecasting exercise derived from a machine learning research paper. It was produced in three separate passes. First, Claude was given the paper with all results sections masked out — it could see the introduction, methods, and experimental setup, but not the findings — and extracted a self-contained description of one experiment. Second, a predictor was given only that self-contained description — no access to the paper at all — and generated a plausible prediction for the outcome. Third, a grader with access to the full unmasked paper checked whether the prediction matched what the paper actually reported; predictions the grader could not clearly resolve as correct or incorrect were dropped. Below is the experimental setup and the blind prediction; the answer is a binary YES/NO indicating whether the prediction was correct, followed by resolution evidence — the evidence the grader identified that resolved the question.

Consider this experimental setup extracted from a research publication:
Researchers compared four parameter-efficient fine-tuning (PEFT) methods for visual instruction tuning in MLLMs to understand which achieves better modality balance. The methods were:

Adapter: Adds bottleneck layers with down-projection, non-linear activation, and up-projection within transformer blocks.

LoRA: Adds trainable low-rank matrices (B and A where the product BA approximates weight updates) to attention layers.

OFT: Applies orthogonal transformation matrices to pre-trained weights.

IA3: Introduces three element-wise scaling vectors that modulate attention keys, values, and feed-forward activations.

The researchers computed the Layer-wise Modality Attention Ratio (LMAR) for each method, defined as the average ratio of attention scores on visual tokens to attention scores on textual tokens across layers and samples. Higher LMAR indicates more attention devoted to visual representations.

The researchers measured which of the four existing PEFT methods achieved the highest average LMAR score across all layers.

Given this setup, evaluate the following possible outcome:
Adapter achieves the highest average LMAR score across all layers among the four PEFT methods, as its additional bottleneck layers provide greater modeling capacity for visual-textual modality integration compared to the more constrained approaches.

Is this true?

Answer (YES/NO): NO